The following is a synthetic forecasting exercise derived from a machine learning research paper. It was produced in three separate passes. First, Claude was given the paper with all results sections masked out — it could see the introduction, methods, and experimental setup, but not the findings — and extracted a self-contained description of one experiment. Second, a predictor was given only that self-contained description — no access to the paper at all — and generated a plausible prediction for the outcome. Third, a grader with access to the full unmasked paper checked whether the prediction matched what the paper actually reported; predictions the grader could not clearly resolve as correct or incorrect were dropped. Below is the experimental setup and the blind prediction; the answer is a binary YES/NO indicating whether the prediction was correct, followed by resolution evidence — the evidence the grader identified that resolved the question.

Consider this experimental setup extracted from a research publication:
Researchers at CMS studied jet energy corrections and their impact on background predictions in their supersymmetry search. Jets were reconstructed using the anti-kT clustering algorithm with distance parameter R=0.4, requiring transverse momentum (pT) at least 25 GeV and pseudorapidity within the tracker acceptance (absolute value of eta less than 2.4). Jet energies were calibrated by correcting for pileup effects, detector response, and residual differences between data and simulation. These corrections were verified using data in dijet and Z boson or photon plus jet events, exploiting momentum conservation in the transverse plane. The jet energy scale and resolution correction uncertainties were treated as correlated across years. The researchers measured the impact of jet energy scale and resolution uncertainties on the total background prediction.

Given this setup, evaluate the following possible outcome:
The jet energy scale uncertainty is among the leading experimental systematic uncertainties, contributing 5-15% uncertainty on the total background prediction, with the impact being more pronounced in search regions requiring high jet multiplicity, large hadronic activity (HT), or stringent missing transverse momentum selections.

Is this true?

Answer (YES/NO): NO